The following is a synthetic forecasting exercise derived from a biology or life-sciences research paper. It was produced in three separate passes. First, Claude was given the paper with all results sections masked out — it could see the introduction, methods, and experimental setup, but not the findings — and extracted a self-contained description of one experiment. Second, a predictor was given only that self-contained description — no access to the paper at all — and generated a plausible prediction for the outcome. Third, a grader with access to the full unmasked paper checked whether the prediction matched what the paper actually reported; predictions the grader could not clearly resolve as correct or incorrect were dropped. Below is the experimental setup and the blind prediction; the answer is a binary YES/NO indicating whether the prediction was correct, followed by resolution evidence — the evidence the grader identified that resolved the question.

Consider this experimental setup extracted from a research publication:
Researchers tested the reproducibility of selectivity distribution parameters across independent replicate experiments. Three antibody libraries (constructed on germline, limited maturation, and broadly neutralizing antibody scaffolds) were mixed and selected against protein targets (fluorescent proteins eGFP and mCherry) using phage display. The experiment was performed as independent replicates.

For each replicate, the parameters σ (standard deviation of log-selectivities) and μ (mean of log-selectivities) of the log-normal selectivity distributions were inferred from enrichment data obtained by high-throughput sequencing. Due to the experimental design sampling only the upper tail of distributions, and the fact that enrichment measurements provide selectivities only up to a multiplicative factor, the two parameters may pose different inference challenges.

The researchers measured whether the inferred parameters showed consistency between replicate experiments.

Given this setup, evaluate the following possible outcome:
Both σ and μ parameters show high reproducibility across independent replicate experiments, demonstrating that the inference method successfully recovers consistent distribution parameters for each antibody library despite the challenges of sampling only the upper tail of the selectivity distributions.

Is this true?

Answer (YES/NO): NO